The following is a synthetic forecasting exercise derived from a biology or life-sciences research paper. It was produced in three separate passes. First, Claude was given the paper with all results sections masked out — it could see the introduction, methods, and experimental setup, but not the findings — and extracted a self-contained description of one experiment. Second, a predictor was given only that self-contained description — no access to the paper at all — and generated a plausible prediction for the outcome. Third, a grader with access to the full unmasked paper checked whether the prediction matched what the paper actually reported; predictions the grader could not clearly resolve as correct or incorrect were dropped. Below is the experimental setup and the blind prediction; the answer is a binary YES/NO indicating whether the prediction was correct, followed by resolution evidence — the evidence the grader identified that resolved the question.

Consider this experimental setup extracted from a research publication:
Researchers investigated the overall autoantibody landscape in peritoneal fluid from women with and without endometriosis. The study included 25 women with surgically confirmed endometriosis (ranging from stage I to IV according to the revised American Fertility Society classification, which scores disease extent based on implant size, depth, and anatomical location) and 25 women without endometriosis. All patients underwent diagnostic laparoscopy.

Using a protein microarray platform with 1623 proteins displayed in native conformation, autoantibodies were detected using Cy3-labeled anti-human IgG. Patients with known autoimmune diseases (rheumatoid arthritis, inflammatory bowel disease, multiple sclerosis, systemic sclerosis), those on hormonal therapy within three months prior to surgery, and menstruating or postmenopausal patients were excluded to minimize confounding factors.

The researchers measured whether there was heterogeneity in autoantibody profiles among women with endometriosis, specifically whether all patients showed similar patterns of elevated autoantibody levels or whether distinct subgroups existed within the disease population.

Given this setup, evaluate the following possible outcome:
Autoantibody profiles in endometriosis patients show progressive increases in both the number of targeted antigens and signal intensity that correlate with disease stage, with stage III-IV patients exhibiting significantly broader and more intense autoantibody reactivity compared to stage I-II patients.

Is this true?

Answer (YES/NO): NO